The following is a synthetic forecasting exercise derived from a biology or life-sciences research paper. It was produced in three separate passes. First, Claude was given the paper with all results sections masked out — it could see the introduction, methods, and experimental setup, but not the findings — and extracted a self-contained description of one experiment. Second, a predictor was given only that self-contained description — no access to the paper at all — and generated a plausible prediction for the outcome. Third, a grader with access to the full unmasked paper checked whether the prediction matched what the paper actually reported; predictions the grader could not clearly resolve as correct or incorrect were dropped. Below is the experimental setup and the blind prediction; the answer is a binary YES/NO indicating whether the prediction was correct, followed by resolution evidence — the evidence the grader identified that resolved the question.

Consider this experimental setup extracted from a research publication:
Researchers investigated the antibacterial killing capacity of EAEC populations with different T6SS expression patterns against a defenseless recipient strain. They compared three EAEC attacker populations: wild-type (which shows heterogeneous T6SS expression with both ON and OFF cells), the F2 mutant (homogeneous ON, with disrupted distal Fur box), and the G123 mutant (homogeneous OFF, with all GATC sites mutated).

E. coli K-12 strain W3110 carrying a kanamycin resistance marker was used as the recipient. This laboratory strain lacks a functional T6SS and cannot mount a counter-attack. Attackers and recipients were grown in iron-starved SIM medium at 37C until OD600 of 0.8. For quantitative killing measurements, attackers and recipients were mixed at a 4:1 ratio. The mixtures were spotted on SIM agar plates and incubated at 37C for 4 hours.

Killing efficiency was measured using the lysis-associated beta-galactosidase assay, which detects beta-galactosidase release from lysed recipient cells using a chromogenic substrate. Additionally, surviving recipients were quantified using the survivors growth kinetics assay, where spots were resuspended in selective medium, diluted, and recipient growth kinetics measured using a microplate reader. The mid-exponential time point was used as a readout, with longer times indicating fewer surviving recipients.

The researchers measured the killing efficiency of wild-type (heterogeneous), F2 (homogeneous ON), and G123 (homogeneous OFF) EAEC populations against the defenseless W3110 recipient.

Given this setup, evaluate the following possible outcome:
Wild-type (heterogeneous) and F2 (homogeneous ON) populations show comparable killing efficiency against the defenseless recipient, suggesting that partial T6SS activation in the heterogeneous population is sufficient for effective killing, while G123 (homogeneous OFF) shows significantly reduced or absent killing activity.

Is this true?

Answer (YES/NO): NO